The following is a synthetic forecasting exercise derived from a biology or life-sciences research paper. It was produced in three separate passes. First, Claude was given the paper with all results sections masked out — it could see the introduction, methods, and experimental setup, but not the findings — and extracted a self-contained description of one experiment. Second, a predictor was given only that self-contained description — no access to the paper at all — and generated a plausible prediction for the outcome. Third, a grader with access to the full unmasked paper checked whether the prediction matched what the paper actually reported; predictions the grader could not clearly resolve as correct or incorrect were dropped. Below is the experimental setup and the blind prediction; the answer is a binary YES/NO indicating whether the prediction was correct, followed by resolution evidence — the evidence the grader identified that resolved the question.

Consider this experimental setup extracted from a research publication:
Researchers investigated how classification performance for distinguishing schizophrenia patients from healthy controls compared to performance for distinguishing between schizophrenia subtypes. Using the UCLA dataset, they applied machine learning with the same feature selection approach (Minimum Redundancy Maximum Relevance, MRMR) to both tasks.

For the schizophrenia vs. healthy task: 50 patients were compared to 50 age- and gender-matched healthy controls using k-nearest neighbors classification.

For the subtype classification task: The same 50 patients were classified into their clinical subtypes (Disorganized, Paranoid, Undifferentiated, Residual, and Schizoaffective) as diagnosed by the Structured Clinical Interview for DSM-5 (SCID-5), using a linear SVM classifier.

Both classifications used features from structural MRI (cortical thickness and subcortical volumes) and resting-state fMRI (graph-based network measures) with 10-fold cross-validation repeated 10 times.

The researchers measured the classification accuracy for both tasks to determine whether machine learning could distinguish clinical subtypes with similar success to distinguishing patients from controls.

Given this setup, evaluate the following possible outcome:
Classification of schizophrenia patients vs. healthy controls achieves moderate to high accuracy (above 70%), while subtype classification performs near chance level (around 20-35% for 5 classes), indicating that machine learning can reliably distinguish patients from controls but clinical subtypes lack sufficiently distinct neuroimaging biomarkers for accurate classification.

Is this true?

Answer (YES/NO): NO